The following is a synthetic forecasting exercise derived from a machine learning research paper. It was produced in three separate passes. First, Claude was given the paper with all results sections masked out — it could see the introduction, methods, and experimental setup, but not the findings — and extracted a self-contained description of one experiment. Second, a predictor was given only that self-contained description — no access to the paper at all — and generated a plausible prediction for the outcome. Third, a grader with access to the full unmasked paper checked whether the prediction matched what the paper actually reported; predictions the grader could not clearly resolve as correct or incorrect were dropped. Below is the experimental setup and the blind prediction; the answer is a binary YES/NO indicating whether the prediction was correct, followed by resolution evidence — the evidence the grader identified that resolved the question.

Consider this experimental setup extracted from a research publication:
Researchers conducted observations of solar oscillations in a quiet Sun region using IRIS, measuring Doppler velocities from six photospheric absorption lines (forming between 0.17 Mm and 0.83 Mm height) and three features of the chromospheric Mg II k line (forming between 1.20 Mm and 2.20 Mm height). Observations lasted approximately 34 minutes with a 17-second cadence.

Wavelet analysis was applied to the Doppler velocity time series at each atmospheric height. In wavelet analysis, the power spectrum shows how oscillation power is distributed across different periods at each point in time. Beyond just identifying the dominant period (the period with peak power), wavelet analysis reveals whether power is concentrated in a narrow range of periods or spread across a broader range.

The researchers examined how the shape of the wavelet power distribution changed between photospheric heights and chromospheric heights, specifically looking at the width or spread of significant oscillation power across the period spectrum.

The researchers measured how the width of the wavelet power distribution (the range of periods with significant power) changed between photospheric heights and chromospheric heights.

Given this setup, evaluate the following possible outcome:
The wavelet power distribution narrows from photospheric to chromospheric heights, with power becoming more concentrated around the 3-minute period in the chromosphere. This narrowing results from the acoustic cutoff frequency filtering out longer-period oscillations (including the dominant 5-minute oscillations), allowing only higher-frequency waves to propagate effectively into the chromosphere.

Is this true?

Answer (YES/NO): YES